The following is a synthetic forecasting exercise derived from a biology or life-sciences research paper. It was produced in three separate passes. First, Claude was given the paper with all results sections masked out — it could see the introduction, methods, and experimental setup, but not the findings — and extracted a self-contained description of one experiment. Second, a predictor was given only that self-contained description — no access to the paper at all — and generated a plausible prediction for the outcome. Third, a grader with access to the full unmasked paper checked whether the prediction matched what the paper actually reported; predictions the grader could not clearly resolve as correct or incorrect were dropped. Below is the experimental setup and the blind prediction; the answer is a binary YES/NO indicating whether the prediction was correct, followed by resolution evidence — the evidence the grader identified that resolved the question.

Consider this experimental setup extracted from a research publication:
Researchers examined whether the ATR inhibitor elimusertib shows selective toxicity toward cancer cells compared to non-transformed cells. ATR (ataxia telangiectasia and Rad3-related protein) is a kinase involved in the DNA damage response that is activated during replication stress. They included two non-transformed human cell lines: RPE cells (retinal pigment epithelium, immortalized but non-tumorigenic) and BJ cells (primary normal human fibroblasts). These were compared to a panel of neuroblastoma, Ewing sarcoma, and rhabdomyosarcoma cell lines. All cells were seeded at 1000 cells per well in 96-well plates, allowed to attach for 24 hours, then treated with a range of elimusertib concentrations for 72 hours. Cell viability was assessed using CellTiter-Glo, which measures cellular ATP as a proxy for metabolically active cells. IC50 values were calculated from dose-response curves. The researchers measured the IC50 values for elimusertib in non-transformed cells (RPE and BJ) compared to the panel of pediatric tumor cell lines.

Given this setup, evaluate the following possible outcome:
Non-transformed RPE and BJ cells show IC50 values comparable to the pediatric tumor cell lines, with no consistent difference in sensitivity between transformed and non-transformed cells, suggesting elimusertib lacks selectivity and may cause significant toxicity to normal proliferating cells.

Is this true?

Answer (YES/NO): NO